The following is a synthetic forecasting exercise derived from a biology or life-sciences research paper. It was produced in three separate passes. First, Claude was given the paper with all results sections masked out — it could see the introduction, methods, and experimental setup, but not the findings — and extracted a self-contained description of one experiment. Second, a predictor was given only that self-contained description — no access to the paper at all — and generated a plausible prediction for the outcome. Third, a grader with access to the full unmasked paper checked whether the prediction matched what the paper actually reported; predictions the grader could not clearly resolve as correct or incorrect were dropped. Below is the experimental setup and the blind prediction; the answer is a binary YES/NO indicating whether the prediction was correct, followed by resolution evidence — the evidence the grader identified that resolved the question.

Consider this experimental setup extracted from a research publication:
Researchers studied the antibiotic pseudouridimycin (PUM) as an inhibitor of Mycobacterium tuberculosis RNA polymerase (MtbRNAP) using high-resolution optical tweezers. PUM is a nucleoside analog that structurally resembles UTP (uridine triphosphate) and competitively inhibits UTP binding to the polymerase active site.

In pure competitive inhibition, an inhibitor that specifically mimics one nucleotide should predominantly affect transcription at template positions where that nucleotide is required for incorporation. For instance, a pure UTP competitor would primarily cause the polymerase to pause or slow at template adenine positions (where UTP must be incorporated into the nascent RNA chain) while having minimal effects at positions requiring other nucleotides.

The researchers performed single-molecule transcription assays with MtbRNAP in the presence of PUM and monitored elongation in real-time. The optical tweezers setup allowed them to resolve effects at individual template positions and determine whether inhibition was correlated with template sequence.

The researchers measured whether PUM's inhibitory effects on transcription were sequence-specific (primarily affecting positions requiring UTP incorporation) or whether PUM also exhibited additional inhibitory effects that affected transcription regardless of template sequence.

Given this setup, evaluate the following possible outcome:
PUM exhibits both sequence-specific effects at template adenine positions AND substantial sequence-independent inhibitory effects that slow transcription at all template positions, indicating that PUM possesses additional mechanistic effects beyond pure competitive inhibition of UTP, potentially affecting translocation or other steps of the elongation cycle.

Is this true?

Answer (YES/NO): YES